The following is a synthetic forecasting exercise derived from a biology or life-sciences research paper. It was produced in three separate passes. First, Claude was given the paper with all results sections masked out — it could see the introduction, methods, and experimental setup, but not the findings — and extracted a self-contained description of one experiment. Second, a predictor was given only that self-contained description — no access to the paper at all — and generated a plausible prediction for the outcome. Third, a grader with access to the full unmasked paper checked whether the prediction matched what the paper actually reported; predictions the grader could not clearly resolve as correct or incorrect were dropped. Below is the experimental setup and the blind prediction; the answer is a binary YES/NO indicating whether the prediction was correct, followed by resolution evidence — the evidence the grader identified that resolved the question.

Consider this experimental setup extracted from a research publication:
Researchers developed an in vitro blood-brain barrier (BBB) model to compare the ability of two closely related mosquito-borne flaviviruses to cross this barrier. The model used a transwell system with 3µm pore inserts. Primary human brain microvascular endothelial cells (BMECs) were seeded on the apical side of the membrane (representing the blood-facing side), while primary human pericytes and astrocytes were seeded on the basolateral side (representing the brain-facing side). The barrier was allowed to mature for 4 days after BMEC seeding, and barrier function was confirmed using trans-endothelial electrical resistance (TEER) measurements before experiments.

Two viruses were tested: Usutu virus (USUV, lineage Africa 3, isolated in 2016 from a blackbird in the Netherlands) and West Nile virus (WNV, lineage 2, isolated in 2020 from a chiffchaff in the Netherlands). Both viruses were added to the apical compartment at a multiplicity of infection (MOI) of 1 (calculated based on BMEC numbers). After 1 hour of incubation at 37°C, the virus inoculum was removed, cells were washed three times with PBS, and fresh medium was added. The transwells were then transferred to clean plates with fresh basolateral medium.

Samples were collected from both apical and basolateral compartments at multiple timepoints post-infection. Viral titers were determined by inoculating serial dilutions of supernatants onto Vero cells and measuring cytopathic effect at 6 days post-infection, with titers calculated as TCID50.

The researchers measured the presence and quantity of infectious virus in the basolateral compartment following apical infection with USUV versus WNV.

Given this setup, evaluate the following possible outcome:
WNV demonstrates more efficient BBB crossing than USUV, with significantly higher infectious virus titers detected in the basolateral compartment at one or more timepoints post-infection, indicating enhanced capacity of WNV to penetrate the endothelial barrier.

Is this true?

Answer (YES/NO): NO